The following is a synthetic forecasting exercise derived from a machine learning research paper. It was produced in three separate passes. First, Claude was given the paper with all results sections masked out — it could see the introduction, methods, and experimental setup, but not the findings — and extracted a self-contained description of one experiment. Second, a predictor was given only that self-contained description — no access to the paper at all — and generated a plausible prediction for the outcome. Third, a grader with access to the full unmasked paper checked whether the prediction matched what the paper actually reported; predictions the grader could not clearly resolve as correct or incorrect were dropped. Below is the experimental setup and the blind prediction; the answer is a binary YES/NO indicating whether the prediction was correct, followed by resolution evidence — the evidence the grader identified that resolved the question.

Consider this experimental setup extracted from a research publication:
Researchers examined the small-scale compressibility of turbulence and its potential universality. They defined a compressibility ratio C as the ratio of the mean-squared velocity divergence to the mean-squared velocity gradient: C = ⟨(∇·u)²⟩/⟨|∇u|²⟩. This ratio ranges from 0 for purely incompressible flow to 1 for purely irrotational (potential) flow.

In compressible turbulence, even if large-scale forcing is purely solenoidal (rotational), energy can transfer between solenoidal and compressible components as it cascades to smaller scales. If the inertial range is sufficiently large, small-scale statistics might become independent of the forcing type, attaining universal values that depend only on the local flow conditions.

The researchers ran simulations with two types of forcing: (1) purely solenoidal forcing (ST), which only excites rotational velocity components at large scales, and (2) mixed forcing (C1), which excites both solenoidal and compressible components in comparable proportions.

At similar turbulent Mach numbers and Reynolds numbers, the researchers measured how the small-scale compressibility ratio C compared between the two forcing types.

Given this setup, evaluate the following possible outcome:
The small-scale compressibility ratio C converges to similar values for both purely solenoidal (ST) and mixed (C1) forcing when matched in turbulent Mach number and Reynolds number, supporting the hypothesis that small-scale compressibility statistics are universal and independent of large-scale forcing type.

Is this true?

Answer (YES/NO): NO